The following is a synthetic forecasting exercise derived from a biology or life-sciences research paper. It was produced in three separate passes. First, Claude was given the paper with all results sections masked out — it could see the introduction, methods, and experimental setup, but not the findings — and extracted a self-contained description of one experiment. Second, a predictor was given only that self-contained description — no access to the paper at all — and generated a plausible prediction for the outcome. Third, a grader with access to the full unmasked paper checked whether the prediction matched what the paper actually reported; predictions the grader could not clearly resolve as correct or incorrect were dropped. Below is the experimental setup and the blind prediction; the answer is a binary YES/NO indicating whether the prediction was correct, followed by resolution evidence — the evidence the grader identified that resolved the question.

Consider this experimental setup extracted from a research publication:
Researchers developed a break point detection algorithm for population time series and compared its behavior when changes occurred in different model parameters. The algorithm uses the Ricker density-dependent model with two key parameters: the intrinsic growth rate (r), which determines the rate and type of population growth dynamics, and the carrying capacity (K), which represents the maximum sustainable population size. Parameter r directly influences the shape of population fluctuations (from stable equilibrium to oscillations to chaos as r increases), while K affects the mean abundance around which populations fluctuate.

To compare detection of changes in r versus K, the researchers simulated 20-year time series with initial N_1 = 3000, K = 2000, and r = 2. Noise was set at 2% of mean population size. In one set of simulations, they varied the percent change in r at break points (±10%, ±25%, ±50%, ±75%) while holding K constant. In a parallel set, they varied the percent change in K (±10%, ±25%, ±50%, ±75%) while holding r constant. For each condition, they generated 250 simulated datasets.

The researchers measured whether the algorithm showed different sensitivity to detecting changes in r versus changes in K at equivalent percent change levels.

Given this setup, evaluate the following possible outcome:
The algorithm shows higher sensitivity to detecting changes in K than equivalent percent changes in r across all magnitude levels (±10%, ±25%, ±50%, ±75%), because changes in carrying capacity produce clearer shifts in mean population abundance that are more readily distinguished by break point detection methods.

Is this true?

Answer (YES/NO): NO